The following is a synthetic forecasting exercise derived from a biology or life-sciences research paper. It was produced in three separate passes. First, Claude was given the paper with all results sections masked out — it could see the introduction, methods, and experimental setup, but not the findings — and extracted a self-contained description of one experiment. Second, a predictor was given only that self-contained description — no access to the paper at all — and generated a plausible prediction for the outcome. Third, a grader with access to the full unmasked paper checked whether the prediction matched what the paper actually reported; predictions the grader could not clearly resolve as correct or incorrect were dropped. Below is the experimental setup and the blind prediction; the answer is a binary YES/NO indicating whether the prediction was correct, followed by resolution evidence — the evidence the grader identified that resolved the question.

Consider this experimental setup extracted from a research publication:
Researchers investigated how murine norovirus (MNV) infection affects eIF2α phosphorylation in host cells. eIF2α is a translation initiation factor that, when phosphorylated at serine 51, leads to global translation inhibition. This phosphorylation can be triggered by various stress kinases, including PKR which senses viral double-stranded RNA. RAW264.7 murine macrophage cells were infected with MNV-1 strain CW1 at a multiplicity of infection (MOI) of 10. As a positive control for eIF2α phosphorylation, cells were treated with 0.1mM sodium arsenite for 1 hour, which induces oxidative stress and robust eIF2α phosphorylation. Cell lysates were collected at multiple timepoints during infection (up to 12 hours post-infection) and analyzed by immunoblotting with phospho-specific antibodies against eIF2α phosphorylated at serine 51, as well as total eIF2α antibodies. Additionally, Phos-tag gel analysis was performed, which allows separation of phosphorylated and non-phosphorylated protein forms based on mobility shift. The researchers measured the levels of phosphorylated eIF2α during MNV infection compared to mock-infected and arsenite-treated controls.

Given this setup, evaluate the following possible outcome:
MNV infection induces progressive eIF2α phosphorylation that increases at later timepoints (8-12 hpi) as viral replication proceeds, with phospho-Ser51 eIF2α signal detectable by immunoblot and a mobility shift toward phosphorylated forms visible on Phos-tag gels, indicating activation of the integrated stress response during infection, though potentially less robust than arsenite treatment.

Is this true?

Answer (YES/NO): NO